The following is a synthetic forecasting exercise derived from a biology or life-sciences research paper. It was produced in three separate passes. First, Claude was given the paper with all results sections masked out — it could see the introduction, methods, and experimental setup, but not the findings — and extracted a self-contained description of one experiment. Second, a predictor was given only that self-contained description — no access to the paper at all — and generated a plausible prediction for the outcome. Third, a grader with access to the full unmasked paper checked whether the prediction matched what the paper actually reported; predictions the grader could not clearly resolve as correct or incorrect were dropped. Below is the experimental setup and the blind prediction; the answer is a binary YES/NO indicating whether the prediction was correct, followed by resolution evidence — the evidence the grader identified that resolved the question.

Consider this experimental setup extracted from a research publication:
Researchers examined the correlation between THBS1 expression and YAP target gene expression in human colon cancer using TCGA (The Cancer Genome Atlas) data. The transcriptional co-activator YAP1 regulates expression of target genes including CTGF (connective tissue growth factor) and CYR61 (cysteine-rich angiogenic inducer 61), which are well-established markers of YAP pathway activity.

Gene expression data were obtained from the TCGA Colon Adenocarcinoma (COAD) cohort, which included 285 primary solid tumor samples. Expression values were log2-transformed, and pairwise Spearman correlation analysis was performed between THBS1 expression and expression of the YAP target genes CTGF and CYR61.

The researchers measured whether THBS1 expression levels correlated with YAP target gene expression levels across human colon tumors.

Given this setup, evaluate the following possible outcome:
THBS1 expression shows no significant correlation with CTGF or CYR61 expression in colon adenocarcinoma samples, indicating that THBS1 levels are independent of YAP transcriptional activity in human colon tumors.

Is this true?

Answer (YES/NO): NO